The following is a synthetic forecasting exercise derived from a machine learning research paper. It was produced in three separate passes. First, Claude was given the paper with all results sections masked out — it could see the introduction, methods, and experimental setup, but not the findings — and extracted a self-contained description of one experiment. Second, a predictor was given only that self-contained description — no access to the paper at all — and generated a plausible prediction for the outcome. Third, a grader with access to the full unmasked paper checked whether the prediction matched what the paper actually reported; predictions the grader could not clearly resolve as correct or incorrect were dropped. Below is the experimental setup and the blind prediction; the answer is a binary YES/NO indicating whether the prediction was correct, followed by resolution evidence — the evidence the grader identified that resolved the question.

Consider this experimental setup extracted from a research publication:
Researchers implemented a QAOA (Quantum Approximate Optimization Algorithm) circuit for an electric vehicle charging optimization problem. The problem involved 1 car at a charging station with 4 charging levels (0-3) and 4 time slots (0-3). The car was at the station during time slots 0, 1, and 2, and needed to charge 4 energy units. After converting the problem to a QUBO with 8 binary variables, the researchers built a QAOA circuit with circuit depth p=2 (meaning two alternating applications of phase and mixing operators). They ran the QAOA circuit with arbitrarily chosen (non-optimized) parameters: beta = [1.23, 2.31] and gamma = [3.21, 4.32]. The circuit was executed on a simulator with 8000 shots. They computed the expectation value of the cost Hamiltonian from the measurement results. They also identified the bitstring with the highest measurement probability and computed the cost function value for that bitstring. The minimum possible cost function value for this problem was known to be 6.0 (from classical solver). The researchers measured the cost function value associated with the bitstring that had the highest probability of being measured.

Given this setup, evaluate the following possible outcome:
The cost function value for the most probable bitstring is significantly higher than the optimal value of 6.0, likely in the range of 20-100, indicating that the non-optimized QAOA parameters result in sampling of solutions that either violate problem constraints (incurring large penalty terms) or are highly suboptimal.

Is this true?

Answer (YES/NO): NO